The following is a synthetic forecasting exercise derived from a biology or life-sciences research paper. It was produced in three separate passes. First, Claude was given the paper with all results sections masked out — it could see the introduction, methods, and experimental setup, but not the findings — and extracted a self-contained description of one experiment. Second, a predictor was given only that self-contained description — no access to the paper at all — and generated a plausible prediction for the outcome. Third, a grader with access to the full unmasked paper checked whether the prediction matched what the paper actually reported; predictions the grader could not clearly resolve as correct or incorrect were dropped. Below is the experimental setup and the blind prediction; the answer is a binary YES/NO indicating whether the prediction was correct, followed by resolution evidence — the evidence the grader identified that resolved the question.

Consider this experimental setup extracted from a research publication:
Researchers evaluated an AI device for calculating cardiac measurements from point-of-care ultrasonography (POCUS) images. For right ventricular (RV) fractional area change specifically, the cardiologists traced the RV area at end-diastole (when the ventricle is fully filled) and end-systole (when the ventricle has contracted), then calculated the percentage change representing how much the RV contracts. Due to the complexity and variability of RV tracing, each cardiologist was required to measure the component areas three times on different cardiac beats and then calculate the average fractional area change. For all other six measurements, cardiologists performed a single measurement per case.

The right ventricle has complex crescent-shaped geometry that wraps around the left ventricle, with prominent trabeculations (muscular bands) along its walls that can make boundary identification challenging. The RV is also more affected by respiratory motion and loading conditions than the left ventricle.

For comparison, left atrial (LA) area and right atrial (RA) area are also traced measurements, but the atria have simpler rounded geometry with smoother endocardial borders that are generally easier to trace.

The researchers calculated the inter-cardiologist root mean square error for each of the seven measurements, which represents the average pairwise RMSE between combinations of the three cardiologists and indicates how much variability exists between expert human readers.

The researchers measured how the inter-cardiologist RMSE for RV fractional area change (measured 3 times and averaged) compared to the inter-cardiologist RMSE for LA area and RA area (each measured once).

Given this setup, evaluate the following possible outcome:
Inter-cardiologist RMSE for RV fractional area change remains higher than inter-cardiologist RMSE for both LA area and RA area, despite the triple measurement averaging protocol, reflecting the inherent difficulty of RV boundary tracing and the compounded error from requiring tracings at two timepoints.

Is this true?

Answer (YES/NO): NO